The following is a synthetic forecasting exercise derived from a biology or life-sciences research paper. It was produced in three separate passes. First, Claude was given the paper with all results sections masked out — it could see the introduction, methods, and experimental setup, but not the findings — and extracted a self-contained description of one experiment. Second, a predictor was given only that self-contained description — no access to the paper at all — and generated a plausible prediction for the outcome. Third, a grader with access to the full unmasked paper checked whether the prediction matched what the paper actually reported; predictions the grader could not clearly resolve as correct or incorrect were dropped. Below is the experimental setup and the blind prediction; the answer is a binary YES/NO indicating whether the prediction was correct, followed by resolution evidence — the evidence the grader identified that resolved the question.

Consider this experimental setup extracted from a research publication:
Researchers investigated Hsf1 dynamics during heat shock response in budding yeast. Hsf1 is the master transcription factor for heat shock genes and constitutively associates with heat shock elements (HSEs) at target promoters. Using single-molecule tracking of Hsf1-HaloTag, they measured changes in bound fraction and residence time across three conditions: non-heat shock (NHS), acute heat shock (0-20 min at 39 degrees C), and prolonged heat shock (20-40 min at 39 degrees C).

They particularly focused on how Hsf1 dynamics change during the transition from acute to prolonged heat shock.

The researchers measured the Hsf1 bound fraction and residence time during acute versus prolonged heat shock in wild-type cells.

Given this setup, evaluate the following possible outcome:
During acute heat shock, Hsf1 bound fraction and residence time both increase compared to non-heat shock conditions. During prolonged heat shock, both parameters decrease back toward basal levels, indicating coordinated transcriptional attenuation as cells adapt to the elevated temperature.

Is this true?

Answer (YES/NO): NO